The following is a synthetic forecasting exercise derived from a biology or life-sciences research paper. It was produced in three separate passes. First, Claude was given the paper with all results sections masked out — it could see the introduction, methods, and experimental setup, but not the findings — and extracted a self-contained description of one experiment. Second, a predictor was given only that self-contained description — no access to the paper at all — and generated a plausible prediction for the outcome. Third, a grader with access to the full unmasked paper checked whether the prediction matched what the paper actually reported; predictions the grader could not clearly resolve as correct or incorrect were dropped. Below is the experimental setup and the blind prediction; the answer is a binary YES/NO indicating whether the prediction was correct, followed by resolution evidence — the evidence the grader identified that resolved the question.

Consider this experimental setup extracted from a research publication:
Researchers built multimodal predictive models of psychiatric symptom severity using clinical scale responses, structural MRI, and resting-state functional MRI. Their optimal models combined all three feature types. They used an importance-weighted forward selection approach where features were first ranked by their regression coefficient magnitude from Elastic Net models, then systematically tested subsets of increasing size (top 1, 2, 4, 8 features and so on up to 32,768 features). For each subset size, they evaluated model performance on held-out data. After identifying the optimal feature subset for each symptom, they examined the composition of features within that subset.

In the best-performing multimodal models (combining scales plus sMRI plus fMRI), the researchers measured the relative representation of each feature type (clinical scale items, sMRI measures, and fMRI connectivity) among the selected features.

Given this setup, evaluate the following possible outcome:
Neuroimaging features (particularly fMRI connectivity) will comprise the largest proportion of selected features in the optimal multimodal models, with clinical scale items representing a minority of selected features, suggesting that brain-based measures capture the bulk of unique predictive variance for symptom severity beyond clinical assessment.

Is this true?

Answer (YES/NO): NO